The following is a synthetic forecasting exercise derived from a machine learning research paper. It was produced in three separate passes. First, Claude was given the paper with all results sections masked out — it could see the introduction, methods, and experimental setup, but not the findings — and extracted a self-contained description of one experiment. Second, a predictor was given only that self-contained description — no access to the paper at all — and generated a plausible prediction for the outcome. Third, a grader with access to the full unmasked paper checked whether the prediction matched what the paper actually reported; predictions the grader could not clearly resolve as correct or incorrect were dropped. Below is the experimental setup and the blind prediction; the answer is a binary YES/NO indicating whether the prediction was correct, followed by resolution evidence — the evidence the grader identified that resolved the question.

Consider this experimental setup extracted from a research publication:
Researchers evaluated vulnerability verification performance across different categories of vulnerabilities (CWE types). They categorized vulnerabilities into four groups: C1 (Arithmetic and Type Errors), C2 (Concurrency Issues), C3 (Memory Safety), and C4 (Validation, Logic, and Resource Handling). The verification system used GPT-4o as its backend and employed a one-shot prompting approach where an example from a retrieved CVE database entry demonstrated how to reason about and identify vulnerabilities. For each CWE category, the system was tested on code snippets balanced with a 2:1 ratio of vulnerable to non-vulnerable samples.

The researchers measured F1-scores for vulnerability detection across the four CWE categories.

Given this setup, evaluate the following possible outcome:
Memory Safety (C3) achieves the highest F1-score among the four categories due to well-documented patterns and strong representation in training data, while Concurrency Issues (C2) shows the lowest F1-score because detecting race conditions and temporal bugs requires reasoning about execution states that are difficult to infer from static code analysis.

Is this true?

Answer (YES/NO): NO